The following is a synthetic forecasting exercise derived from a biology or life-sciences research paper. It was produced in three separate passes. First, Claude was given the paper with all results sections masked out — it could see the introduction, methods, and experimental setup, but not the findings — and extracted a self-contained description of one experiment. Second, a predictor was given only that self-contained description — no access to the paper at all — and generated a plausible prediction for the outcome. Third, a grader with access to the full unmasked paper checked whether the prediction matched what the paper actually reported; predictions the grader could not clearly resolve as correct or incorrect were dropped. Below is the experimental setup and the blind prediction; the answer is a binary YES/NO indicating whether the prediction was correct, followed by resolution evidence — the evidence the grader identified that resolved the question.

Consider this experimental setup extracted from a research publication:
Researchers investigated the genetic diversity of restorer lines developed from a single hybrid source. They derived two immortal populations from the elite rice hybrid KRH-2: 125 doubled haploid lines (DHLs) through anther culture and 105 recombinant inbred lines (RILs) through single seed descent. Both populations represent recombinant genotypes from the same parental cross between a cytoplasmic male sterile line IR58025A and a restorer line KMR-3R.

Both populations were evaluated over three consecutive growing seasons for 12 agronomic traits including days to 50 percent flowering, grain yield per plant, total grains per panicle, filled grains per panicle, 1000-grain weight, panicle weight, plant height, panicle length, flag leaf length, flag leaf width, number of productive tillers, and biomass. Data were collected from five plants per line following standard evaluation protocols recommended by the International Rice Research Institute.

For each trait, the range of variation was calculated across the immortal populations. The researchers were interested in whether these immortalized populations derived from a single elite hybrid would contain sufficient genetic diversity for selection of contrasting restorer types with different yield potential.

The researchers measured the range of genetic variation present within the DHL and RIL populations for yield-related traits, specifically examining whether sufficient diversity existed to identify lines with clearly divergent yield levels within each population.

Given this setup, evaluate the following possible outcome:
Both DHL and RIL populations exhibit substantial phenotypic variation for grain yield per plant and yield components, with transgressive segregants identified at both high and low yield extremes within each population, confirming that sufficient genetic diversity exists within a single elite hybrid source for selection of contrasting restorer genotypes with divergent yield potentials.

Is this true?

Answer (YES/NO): NO